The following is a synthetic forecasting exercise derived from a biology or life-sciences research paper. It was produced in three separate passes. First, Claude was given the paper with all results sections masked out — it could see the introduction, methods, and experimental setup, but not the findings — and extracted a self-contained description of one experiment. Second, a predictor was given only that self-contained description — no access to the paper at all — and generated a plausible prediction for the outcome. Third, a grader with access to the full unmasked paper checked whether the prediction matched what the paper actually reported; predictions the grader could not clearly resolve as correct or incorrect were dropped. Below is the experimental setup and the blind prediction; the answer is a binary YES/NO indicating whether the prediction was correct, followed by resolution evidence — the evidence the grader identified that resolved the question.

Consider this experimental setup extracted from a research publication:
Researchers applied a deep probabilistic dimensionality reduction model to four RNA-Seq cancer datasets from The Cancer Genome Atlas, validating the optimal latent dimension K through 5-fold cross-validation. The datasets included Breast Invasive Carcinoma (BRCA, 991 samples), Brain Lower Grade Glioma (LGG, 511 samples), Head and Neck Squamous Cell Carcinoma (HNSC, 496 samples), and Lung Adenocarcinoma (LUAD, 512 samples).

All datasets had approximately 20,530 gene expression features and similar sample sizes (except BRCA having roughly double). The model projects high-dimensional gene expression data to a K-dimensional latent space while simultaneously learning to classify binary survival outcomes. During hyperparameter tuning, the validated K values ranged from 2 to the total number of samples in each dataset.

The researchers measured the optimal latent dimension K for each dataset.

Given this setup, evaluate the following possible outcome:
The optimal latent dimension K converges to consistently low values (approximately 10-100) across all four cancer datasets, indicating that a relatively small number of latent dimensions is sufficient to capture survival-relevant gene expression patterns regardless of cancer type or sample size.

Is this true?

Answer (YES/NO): NO